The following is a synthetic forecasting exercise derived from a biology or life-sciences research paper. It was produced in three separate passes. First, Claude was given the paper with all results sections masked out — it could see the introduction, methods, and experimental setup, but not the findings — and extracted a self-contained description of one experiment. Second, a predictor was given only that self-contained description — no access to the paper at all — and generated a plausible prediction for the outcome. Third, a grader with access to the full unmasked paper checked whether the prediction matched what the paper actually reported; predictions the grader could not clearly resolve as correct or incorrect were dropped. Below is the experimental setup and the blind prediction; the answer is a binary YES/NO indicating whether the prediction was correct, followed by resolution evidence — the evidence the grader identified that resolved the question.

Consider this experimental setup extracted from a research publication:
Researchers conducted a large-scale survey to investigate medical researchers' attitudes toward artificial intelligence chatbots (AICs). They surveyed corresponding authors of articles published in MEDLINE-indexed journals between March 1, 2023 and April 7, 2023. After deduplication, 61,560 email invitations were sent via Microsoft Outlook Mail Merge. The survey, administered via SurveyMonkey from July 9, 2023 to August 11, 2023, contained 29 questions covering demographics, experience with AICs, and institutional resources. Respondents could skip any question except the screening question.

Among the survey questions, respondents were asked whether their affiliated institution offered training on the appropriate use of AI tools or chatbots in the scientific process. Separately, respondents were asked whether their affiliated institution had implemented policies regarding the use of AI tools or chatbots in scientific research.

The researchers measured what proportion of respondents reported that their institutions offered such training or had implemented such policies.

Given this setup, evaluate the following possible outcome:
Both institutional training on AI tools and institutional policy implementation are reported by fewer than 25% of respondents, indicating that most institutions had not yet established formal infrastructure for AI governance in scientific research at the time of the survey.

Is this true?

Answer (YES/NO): YES